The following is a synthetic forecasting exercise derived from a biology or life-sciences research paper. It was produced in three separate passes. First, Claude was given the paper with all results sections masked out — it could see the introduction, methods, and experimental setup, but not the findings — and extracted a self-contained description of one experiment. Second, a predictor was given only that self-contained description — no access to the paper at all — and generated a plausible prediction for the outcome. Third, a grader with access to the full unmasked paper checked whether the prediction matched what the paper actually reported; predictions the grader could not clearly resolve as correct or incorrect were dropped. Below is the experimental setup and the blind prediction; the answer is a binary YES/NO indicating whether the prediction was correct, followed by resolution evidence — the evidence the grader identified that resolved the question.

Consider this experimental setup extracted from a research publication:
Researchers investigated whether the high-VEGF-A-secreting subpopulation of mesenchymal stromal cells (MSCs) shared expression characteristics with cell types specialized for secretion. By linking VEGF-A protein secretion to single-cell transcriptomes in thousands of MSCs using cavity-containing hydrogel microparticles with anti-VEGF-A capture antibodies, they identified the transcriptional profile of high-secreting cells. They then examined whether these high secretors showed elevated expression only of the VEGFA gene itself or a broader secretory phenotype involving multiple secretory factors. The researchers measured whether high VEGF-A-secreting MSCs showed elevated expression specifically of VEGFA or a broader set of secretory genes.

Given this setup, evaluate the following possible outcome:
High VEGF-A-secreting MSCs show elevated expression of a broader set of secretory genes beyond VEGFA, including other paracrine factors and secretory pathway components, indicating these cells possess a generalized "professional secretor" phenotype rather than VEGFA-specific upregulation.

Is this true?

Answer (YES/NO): YES